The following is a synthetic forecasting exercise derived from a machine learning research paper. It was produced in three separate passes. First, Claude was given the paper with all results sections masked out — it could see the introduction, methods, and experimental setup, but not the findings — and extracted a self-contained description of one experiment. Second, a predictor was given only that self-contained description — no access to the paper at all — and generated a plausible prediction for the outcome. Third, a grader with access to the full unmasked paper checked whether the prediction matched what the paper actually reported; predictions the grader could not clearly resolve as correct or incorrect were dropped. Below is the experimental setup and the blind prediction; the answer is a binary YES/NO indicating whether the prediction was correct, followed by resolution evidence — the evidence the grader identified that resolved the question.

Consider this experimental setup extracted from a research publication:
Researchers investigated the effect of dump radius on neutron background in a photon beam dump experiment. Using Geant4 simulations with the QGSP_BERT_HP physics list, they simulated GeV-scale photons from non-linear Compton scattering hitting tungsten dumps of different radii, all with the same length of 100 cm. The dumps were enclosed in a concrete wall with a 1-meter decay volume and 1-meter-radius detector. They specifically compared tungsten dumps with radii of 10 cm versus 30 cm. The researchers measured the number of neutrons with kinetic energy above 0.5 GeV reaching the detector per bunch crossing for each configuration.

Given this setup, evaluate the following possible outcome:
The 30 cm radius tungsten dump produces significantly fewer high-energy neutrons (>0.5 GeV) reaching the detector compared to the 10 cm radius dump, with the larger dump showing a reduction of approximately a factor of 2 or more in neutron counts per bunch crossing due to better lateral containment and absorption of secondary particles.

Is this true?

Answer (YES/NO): YES